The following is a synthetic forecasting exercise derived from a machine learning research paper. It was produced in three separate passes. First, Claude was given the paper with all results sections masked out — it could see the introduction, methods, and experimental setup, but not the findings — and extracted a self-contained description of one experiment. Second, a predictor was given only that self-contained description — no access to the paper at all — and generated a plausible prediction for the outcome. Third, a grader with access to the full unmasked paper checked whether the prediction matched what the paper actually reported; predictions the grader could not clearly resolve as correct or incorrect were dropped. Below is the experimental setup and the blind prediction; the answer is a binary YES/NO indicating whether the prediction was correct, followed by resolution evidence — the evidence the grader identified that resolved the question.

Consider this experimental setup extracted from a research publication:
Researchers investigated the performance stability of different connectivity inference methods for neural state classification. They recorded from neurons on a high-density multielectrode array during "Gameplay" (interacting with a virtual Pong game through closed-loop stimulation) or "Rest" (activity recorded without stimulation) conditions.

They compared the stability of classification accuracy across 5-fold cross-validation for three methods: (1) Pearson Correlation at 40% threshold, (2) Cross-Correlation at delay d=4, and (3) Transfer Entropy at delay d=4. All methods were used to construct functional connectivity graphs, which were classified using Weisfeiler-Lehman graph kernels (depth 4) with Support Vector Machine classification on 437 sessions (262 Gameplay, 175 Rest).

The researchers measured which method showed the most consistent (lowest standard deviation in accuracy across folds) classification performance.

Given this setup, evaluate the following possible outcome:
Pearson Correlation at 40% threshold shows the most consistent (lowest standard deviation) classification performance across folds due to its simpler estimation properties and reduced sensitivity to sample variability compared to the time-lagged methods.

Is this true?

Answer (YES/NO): YES